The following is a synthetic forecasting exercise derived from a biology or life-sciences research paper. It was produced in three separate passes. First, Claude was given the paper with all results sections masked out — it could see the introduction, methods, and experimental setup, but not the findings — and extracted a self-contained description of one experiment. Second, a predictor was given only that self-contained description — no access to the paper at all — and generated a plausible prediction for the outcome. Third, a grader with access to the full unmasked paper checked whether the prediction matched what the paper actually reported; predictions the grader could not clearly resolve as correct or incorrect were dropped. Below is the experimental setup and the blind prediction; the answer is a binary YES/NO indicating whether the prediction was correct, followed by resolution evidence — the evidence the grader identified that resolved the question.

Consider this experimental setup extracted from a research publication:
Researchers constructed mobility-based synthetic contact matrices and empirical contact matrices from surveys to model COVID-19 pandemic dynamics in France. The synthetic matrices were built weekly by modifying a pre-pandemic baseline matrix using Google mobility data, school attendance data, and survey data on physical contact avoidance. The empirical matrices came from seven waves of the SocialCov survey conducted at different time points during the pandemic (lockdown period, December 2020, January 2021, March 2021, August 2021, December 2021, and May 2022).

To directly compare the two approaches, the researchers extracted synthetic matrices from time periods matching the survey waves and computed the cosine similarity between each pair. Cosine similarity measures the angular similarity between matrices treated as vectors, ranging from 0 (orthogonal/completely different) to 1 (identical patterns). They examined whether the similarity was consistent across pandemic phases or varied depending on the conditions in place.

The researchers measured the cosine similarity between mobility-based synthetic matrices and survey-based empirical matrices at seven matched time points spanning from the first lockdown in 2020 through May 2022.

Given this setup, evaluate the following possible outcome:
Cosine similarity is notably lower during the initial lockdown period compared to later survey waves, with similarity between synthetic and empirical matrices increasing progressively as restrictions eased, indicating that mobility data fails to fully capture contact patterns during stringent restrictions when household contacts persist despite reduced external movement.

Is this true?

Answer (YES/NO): NO